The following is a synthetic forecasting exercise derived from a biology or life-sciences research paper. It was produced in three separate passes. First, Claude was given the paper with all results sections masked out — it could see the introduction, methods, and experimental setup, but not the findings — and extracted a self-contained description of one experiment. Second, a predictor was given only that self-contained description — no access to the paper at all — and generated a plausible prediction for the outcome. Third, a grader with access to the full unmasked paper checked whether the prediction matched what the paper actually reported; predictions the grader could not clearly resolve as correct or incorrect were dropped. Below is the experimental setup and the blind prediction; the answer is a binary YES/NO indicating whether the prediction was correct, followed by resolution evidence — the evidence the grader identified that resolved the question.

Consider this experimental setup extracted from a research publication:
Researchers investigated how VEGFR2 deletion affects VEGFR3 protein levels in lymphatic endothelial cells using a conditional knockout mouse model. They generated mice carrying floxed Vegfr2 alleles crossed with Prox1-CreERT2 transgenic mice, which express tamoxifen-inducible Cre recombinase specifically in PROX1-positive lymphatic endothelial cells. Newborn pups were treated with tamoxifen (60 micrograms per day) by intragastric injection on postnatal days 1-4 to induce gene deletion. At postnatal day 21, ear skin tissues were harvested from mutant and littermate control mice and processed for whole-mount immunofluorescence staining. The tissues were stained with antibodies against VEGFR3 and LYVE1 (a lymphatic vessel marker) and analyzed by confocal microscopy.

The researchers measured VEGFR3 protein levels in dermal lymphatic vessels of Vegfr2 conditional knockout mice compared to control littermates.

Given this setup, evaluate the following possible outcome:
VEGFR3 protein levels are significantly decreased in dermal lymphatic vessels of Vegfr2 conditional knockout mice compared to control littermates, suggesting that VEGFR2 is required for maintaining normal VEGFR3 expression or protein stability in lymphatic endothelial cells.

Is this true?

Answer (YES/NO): YES